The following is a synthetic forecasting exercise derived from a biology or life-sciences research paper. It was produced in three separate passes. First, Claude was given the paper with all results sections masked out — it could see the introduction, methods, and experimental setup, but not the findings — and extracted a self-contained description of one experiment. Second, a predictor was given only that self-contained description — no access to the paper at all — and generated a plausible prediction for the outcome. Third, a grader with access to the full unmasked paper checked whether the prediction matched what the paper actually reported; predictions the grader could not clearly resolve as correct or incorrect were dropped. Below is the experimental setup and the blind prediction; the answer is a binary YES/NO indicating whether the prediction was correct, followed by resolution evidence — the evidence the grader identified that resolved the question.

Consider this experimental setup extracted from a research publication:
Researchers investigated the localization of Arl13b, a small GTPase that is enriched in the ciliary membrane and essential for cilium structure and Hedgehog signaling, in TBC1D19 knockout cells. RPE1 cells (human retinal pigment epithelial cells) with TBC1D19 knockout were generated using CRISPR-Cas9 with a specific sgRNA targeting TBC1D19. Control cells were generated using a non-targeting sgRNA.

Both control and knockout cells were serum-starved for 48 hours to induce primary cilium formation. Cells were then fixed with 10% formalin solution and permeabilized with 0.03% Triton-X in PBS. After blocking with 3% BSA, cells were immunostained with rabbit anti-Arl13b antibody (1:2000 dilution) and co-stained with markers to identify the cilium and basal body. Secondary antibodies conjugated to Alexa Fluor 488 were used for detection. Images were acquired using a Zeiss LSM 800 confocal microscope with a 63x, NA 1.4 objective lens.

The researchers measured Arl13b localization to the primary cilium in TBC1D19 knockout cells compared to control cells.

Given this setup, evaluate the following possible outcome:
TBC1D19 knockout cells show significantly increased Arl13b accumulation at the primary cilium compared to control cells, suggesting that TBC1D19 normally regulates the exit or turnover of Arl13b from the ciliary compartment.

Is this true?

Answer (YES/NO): NO